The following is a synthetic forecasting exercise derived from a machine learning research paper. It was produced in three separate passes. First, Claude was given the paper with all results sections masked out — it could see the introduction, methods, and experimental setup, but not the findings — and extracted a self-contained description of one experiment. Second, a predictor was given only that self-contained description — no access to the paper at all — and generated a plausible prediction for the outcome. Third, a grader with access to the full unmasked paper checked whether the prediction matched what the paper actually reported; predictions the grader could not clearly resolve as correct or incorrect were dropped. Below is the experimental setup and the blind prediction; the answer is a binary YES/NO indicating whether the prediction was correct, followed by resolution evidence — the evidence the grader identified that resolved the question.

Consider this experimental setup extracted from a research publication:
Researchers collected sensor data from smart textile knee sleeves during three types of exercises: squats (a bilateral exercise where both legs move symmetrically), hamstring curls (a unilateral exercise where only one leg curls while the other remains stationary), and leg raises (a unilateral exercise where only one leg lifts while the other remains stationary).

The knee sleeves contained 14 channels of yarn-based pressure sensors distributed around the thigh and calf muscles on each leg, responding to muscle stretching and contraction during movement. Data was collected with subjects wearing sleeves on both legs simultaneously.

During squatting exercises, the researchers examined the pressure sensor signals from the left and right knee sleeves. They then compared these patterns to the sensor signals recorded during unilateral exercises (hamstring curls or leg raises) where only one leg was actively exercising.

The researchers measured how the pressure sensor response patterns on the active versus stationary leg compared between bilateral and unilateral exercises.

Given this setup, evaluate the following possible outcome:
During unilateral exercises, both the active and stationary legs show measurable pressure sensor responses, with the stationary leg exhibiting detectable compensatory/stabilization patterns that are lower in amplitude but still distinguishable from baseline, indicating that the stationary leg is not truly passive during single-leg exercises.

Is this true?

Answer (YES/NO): NO